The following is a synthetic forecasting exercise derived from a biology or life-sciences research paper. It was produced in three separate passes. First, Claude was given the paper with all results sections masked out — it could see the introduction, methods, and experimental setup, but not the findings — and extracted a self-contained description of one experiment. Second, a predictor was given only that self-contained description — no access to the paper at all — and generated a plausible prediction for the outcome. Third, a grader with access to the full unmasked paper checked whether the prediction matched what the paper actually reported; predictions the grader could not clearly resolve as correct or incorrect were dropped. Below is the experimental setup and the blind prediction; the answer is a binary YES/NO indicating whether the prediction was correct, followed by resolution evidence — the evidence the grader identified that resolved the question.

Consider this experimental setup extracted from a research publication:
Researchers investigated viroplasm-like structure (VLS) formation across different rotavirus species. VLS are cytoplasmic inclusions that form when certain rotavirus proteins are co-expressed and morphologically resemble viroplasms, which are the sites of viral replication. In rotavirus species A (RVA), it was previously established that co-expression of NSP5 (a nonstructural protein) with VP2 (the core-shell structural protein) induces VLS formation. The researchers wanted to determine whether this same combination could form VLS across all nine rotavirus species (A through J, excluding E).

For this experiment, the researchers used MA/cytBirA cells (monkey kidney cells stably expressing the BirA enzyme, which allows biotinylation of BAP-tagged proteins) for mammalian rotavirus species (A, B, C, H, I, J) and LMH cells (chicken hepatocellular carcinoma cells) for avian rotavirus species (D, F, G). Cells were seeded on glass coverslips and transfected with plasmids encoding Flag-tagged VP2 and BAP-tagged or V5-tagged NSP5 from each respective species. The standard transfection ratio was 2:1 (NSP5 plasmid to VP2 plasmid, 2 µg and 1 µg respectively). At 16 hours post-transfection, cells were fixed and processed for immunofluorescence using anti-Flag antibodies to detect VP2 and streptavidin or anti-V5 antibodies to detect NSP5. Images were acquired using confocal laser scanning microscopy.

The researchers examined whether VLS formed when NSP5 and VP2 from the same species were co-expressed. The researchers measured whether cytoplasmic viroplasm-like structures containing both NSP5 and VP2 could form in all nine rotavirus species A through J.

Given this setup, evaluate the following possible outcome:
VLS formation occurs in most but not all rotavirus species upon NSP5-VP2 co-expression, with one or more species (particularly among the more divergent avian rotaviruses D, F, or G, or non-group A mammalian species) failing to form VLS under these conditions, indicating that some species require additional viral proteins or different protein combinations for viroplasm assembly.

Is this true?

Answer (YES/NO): YES